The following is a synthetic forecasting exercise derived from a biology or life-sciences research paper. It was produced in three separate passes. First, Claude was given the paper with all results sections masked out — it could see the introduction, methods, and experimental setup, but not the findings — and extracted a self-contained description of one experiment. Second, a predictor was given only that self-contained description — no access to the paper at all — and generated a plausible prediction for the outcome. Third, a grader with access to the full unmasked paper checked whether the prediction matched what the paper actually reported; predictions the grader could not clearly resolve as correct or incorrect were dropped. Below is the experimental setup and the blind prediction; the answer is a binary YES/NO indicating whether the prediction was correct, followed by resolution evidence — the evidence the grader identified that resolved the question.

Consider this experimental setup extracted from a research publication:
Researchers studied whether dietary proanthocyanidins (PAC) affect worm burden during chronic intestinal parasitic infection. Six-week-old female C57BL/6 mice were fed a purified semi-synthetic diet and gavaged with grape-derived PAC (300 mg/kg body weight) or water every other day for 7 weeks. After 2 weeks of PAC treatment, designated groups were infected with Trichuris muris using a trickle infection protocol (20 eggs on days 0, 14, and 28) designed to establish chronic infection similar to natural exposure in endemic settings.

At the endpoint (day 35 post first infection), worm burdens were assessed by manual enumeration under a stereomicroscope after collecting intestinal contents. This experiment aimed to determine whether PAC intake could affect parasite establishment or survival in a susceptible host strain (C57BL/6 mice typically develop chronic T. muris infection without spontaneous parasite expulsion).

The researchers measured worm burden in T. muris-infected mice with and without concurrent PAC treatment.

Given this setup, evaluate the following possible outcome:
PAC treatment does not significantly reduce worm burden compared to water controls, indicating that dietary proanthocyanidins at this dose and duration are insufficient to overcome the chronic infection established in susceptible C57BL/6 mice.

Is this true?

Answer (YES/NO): YES